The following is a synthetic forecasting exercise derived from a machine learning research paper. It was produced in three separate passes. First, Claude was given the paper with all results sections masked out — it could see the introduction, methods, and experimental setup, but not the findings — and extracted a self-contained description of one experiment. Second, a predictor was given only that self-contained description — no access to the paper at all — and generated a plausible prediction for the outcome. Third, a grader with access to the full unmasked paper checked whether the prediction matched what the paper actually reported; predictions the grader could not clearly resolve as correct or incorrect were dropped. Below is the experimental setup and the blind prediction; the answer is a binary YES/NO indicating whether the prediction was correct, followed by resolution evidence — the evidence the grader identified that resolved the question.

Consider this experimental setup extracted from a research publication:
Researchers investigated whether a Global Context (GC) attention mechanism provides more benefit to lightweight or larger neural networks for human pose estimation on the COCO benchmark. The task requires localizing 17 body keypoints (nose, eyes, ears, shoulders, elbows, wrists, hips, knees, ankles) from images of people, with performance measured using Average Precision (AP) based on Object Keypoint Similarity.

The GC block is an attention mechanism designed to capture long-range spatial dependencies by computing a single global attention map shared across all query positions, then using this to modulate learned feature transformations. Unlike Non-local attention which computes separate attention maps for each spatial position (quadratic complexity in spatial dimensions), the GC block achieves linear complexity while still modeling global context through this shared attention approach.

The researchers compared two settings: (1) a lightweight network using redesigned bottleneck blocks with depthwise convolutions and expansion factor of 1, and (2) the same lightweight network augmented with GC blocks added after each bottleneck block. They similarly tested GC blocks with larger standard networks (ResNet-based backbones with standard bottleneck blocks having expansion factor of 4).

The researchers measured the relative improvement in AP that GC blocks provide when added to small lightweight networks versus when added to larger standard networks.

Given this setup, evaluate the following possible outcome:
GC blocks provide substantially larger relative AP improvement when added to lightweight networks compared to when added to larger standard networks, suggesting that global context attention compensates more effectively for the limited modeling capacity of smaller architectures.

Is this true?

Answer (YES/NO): YES